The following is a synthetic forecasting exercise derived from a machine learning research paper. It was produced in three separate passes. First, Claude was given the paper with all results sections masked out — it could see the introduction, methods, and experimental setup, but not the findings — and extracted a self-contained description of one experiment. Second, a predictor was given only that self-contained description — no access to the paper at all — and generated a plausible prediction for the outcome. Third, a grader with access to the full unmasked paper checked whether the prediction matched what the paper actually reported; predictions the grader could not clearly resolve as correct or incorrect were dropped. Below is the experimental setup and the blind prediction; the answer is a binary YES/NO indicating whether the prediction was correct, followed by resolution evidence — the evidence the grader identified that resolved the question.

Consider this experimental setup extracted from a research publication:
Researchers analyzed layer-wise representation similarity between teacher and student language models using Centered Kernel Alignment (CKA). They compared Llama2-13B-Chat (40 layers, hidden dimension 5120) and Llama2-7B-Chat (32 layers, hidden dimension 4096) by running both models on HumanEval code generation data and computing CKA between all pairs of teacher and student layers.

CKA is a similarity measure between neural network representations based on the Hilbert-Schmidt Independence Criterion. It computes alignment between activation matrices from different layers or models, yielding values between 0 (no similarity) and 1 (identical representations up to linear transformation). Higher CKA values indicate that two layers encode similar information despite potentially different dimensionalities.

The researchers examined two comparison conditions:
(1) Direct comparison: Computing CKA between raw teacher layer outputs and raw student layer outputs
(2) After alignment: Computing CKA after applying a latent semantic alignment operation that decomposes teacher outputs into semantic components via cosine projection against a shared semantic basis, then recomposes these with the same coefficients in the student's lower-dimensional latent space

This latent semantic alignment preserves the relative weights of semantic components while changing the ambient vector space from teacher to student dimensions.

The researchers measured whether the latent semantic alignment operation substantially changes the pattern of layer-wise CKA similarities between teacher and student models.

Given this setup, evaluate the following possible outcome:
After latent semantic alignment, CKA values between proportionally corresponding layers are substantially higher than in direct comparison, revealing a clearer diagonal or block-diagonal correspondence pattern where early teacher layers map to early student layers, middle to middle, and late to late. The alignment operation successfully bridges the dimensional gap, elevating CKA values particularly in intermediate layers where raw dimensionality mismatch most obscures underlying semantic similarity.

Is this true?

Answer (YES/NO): NO